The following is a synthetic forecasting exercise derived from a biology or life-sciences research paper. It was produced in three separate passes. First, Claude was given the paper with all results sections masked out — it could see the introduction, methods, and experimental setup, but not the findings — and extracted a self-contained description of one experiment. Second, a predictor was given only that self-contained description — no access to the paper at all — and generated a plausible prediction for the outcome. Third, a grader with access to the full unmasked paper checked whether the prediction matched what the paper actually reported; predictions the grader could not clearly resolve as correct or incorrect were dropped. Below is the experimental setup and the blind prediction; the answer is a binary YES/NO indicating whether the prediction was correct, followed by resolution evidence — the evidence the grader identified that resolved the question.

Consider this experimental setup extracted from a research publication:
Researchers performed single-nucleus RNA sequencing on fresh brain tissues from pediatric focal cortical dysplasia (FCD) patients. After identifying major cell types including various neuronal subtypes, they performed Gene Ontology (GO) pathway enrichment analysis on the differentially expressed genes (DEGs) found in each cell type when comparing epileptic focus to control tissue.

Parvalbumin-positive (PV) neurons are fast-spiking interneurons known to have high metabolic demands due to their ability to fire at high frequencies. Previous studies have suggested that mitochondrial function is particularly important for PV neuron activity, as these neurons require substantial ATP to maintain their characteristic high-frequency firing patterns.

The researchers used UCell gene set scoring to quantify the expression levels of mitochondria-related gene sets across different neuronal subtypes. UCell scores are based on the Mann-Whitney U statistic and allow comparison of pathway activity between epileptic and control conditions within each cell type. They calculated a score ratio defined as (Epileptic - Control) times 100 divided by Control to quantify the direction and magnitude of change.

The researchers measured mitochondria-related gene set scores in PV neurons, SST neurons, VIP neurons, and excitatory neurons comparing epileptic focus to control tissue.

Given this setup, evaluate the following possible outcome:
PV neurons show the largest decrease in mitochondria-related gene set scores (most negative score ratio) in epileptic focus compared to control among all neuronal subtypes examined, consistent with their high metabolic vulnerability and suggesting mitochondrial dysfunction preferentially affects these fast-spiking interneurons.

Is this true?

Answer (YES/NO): NO